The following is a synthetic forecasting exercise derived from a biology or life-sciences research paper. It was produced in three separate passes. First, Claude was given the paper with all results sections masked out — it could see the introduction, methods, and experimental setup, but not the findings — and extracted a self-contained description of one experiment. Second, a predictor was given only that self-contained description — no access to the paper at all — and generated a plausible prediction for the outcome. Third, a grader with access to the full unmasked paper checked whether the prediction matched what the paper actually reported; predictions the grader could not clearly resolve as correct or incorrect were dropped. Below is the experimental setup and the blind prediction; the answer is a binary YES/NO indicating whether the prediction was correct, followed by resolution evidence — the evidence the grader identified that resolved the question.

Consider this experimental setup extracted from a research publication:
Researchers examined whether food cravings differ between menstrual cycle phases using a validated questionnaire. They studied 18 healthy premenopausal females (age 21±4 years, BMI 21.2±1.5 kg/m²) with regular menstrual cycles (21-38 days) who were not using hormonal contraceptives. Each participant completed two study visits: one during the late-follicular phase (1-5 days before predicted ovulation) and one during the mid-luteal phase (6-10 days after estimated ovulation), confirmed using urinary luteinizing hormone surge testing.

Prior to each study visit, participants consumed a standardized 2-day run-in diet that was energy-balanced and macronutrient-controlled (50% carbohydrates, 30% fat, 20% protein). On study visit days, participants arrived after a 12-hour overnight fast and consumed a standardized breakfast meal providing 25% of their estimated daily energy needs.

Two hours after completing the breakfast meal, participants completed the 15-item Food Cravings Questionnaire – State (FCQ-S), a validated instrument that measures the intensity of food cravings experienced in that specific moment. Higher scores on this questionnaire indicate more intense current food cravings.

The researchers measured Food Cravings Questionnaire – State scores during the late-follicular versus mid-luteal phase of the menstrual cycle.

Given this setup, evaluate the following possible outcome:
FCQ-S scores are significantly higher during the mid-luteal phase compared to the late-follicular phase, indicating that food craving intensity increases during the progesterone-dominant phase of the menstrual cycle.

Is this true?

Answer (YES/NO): NO